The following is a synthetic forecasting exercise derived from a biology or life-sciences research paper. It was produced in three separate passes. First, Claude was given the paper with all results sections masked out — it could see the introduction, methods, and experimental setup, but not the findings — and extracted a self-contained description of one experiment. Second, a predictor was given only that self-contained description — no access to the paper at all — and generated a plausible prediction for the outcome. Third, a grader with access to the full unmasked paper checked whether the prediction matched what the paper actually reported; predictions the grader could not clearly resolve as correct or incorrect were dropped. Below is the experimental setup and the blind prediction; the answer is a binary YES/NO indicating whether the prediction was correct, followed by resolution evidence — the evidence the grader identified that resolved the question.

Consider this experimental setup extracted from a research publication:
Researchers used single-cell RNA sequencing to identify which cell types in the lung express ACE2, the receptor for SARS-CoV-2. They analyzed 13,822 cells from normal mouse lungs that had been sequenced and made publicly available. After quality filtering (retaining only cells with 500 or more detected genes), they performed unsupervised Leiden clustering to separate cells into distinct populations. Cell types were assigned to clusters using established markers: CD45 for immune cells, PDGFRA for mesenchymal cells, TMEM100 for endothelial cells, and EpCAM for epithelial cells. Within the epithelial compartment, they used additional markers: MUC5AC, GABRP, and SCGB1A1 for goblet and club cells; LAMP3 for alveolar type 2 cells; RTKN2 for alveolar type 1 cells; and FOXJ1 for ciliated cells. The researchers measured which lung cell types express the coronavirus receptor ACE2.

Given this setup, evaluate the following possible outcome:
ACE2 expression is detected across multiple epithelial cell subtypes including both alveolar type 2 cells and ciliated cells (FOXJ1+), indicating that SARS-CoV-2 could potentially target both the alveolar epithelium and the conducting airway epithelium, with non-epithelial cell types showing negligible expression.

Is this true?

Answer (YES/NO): NO